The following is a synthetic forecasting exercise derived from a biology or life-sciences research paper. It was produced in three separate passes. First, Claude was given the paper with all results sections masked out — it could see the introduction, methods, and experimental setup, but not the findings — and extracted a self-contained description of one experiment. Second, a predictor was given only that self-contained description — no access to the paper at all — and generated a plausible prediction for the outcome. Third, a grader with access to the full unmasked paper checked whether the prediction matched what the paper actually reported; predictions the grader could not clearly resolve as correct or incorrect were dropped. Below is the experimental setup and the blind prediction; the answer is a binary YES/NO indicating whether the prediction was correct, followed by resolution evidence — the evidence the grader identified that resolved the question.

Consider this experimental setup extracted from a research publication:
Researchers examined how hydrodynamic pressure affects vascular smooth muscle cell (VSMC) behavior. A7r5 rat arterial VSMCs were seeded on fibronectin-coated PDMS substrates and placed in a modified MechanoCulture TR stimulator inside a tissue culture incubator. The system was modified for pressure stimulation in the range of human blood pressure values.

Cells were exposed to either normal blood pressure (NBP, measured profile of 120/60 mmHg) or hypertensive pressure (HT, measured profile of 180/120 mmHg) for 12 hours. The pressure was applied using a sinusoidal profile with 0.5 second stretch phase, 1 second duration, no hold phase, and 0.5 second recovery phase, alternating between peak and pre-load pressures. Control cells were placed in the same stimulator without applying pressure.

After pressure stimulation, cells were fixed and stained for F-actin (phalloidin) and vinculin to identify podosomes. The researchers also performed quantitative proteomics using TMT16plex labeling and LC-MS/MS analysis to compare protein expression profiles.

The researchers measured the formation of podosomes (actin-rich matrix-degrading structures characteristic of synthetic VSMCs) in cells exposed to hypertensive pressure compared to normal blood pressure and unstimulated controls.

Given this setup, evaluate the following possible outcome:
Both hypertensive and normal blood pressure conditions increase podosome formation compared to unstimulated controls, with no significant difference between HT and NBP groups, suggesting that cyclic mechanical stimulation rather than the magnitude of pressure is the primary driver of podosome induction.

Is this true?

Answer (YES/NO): NO